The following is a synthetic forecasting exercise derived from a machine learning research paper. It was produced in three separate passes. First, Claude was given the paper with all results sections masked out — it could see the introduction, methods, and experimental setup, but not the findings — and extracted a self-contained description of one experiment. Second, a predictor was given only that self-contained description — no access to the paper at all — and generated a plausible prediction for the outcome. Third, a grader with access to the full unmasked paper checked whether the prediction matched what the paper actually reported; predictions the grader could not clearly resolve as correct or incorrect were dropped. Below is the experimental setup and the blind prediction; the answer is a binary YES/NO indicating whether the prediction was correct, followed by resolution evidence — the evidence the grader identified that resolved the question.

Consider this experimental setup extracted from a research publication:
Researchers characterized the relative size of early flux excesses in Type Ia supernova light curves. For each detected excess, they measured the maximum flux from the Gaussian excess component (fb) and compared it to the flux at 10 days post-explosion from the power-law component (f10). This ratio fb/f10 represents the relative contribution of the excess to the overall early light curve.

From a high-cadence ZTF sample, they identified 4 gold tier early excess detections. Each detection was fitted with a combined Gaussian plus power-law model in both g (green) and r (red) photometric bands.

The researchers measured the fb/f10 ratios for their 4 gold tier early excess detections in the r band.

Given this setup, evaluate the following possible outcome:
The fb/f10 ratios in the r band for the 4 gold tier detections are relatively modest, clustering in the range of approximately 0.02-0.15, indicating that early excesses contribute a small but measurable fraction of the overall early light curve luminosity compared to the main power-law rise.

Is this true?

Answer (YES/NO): YES